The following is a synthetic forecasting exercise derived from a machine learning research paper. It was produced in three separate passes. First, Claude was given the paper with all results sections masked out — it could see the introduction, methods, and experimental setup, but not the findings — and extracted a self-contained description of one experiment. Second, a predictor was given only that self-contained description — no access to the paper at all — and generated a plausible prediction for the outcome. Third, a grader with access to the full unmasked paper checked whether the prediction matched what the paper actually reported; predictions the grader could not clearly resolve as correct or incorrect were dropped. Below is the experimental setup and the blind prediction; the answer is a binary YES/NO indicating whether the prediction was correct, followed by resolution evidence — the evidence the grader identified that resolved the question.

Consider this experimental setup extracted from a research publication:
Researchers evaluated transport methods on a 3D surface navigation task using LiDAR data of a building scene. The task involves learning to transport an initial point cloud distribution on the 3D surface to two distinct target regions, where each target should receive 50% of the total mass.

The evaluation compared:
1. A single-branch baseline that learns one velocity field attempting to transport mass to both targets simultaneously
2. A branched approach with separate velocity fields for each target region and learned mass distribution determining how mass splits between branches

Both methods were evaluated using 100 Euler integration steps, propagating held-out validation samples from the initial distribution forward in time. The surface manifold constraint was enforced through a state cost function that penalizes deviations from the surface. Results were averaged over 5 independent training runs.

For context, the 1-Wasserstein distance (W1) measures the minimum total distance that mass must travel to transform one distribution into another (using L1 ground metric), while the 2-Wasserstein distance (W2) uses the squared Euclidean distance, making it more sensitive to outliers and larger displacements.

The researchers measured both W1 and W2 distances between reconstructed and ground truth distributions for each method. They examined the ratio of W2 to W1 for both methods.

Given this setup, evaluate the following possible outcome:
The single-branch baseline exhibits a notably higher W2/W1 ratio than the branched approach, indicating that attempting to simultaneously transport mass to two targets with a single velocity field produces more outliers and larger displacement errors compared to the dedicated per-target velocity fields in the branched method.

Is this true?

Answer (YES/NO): NO